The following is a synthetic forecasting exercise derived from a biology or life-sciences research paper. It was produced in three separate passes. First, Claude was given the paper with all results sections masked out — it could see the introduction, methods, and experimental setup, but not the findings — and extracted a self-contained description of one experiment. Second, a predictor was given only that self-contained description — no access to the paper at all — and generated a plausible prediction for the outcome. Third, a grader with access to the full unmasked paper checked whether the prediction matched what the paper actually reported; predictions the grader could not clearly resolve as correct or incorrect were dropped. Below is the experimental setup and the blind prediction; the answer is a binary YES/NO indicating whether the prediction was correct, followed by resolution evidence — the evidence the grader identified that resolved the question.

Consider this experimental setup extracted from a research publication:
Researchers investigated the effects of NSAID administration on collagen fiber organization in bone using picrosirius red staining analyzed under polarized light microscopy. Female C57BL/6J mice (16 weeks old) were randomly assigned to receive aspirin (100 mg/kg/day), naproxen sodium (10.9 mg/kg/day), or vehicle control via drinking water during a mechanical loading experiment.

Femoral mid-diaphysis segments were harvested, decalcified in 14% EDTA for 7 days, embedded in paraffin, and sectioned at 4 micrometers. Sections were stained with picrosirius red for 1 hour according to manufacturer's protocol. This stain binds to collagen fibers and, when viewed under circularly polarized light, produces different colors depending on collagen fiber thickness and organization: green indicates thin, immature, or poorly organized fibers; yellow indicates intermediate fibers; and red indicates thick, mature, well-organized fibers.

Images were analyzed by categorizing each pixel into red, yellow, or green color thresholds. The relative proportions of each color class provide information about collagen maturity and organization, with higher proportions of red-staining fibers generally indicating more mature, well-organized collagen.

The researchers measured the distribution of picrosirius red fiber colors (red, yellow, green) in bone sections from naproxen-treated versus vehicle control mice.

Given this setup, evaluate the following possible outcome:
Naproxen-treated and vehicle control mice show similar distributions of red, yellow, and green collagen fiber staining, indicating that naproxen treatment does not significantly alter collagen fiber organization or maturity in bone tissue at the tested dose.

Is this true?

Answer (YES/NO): NO